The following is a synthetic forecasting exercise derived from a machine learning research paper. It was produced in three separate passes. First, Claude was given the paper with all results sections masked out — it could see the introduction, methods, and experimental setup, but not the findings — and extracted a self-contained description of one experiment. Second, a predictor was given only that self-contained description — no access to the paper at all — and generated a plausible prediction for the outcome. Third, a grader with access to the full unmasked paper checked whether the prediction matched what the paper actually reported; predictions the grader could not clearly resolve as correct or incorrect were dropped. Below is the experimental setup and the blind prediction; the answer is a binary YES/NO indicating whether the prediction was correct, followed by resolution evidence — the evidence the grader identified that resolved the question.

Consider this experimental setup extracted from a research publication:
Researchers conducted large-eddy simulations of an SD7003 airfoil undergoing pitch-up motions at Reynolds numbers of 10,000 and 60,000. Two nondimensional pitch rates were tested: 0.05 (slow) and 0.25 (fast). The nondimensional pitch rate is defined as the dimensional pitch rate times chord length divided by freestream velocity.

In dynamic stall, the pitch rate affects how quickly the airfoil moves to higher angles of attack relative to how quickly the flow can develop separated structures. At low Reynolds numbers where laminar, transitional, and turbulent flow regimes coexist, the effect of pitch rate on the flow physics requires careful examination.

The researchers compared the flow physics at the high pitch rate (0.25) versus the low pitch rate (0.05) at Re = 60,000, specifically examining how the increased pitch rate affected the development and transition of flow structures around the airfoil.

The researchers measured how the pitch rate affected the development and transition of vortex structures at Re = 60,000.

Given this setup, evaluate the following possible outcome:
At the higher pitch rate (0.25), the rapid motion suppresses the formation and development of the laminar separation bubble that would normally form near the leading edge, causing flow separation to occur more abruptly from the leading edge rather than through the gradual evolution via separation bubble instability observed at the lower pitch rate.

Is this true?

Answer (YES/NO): NO